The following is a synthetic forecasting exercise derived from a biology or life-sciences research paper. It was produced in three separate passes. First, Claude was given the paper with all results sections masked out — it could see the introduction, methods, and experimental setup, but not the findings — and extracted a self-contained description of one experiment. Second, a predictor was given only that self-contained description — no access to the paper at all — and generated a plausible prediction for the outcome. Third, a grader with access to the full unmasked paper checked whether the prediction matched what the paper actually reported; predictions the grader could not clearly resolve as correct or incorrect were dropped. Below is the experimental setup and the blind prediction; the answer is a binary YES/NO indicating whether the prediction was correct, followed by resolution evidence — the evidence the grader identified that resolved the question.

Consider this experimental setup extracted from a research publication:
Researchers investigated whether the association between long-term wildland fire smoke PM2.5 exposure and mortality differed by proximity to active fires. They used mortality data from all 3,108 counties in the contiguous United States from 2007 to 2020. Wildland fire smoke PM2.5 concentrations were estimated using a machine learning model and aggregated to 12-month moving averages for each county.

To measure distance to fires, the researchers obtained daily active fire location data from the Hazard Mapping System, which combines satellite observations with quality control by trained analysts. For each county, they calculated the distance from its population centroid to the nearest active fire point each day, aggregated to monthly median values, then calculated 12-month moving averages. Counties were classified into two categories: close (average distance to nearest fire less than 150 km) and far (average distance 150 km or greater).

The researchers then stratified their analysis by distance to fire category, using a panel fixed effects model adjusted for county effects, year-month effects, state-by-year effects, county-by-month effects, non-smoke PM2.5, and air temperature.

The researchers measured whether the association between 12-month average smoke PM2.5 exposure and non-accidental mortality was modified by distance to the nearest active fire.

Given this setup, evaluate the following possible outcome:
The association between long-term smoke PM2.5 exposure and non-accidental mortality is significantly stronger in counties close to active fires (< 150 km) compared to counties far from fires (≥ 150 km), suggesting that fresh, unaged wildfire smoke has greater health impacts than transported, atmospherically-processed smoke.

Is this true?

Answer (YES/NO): NO